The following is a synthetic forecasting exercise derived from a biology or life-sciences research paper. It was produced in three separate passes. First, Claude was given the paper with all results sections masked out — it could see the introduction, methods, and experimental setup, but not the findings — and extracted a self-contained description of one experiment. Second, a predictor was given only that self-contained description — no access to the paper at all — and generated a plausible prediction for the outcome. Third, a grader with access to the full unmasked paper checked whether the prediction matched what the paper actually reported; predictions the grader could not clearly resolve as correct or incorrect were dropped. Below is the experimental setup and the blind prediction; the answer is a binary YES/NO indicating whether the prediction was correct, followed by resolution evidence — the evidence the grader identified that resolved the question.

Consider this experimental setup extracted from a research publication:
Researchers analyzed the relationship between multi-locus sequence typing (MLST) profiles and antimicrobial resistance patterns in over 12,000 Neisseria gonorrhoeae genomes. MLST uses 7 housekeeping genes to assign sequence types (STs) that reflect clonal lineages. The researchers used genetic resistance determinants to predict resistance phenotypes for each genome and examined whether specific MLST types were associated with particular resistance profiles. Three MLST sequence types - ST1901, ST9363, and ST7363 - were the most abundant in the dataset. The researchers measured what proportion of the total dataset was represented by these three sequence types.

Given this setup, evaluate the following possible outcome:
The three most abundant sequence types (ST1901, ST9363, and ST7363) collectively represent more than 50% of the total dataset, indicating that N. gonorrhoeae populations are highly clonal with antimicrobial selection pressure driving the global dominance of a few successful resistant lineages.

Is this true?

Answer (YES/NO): NO